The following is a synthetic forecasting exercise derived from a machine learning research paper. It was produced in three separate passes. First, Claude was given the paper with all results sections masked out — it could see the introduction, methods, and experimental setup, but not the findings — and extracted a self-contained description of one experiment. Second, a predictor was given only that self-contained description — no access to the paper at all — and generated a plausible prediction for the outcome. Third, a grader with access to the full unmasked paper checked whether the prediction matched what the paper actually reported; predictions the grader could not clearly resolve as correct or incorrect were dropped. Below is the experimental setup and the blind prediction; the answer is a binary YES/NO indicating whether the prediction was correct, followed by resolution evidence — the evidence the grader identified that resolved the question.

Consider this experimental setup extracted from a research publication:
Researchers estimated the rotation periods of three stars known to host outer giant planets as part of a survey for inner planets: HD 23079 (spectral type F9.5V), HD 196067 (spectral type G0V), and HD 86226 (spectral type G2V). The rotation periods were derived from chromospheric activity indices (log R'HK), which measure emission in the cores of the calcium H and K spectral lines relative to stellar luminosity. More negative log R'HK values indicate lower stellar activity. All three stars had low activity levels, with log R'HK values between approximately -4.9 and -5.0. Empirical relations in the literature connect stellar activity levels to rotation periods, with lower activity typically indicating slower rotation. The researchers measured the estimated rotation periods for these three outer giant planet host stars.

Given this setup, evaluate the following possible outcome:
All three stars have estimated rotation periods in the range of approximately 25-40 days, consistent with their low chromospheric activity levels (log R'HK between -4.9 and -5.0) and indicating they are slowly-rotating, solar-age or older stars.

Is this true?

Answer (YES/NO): NO